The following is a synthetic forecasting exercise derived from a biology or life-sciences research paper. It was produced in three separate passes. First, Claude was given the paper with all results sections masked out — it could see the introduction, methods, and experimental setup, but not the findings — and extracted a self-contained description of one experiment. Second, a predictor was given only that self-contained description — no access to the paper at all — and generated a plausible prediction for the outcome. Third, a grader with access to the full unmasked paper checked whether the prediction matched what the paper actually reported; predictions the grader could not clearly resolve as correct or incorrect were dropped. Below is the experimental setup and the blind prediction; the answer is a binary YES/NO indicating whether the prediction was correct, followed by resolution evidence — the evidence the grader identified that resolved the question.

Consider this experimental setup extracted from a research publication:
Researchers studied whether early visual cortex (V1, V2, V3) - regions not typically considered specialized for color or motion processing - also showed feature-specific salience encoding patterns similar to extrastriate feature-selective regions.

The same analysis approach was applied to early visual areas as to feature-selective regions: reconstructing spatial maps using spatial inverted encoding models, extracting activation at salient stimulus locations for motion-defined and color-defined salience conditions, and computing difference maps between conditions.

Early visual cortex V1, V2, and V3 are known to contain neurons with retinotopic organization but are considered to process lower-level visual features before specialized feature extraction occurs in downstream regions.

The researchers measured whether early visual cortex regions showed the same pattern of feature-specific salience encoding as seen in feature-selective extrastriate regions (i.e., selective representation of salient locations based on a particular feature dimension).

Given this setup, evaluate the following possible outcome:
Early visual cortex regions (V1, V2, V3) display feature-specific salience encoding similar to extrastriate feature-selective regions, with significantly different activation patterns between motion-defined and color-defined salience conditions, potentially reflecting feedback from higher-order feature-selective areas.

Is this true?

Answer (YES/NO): NO